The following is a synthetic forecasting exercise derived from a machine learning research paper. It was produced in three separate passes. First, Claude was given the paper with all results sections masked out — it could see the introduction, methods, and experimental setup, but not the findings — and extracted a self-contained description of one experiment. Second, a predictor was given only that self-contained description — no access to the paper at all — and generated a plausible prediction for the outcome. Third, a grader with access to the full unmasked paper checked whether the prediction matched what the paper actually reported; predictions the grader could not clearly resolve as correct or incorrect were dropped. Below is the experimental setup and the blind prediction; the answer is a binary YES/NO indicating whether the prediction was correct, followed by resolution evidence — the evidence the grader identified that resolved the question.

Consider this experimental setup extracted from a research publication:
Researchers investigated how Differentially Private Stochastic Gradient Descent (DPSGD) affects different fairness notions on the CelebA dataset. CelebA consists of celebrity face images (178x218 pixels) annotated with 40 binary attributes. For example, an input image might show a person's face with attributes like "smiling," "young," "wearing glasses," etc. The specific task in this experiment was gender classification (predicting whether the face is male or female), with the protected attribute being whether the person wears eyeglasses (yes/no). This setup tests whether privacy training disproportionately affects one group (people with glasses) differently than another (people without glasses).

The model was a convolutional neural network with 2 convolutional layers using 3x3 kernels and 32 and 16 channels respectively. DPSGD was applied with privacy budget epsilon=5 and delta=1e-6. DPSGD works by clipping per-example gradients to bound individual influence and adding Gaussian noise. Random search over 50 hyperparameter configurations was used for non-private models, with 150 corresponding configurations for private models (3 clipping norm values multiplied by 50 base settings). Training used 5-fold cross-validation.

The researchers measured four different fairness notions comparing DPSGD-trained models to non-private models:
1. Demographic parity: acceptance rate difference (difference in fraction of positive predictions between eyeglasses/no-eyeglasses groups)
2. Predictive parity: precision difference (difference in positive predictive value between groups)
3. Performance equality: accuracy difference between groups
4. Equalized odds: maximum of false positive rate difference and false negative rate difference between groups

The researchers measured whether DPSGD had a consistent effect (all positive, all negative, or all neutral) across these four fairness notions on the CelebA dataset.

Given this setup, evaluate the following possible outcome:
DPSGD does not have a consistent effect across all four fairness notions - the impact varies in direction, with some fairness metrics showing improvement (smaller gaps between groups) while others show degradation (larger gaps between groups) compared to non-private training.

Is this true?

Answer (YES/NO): NO